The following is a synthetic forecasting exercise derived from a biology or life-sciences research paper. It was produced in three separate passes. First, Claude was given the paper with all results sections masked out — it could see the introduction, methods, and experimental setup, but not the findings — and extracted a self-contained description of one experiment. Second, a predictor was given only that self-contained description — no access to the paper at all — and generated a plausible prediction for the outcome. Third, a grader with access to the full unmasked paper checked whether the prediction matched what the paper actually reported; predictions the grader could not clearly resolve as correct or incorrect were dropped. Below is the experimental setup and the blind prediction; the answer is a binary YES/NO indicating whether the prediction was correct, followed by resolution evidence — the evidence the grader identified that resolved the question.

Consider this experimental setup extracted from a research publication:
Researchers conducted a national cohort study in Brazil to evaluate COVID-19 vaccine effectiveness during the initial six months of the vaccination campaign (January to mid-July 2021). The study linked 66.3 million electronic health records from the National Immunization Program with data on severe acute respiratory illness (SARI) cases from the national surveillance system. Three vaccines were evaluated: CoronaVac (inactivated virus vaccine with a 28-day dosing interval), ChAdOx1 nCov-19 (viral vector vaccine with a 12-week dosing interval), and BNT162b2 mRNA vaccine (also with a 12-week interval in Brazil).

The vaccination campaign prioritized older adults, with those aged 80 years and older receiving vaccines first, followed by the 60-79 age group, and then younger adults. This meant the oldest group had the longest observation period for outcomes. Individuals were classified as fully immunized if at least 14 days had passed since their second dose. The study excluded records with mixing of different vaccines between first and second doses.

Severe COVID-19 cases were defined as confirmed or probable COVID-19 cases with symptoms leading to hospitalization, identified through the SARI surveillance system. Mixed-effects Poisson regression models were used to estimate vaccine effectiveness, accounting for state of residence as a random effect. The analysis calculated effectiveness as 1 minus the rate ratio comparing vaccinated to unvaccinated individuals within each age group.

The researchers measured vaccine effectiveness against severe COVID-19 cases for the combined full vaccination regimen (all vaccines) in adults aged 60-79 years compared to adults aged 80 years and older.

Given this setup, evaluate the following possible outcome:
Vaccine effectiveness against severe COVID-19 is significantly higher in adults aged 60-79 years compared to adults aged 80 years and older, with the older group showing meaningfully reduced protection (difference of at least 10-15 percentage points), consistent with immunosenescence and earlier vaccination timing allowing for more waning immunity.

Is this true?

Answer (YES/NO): YES